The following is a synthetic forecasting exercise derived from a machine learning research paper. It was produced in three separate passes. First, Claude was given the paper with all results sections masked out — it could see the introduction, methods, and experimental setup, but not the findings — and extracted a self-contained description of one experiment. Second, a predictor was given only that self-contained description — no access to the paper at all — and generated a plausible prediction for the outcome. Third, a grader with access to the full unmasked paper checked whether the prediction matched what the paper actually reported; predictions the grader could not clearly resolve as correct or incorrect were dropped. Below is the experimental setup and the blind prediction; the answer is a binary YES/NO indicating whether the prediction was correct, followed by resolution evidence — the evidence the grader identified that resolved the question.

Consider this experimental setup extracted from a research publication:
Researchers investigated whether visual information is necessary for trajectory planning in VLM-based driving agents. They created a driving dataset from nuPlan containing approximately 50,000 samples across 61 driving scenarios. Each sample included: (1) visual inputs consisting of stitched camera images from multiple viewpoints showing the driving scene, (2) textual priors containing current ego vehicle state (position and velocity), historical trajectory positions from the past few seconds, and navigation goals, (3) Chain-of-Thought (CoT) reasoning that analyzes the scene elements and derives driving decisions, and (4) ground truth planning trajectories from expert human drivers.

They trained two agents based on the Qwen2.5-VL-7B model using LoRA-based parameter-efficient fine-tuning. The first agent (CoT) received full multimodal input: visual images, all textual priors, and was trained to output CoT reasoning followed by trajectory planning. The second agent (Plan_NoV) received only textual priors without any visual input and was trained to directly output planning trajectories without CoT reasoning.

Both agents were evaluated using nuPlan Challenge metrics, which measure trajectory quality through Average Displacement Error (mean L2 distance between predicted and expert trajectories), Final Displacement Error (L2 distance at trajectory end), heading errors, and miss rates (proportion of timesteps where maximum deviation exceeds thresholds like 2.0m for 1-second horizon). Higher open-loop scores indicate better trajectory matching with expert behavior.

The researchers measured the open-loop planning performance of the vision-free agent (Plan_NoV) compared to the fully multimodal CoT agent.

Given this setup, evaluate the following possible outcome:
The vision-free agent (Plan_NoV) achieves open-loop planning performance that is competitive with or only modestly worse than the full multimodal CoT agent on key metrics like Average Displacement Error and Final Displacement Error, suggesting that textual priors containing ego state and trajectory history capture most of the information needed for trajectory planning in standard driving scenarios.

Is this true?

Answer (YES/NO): YES